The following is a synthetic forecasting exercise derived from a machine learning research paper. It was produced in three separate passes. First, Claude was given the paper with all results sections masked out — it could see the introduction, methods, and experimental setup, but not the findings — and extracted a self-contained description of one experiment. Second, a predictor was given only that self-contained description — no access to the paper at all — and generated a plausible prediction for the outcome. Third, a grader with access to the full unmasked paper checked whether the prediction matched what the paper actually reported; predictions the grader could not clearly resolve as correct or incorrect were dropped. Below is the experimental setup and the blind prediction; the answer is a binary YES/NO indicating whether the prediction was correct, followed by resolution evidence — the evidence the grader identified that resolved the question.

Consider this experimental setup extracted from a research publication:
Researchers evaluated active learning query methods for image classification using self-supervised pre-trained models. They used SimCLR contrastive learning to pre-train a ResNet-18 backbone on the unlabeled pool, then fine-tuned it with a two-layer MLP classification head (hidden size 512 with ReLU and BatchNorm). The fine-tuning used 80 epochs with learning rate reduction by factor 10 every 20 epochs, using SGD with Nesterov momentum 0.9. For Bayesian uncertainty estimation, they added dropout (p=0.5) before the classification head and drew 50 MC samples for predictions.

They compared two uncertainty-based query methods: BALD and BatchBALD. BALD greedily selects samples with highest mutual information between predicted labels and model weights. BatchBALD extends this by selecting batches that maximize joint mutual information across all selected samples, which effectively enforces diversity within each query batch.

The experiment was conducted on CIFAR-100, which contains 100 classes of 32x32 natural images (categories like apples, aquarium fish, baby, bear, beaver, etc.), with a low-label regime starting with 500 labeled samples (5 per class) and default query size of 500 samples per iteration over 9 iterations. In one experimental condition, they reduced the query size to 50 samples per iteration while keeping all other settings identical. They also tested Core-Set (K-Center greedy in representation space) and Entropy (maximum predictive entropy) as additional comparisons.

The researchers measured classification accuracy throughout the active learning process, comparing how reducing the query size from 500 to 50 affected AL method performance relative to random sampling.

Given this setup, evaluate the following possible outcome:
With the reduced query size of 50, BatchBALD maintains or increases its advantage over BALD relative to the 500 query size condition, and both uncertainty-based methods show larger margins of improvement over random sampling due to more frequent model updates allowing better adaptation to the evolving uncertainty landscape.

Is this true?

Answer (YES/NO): NO